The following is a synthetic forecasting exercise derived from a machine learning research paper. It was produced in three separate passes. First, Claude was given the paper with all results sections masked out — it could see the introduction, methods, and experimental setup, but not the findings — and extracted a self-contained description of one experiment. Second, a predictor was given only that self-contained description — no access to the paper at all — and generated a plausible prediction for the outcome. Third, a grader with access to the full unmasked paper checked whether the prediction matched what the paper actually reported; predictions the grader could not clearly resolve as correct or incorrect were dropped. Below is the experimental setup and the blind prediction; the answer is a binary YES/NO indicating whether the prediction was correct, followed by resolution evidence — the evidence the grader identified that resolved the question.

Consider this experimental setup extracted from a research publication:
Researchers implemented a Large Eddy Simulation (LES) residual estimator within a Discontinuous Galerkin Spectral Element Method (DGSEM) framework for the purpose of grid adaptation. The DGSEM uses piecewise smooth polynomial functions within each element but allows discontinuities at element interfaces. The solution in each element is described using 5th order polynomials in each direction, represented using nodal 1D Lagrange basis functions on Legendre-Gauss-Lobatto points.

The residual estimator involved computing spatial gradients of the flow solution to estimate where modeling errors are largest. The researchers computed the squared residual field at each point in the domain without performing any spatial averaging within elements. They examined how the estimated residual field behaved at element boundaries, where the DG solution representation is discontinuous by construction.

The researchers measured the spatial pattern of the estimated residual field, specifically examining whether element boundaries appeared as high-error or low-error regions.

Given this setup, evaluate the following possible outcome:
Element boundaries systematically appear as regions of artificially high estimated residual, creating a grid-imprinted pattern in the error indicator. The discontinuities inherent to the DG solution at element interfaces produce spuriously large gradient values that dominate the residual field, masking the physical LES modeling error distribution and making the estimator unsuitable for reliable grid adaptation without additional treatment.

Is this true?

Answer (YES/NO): YES